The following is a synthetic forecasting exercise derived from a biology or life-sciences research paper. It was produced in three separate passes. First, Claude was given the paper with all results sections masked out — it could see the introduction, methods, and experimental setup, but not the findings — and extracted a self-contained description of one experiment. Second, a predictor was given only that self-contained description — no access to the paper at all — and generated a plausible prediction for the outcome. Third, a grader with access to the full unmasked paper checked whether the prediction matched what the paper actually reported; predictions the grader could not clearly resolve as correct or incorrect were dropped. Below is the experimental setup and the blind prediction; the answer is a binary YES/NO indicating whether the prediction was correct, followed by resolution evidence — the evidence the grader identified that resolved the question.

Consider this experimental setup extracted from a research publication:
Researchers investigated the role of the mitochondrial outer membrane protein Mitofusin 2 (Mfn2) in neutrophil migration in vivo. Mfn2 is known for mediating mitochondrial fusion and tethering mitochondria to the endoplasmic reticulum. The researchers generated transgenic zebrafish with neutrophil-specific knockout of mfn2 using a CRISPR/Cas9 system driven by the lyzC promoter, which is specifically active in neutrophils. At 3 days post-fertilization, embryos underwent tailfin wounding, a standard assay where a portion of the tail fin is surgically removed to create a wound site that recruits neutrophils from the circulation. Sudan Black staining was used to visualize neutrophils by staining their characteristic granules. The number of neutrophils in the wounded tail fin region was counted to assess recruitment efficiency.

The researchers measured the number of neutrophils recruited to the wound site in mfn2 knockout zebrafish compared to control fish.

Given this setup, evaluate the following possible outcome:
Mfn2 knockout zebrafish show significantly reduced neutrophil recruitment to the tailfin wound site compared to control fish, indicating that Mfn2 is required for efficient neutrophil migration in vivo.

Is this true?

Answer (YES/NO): YES